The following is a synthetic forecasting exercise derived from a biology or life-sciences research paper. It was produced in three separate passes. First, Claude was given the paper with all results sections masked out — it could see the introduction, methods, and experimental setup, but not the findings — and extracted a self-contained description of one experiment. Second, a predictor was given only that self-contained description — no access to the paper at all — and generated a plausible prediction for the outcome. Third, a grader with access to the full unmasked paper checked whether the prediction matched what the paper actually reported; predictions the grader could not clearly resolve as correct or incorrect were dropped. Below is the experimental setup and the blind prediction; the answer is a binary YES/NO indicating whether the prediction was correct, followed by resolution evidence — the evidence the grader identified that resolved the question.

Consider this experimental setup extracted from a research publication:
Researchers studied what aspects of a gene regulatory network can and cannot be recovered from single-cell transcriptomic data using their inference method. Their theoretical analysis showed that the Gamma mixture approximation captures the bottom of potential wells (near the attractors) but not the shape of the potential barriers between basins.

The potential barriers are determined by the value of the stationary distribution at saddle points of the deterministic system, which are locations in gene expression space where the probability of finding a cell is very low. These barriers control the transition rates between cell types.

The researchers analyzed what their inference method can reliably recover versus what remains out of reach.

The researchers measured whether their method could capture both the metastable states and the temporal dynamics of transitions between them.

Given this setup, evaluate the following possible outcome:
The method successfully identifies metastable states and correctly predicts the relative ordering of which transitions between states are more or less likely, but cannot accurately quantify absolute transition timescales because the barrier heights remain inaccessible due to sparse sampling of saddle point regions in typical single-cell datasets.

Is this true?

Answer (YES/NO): NO